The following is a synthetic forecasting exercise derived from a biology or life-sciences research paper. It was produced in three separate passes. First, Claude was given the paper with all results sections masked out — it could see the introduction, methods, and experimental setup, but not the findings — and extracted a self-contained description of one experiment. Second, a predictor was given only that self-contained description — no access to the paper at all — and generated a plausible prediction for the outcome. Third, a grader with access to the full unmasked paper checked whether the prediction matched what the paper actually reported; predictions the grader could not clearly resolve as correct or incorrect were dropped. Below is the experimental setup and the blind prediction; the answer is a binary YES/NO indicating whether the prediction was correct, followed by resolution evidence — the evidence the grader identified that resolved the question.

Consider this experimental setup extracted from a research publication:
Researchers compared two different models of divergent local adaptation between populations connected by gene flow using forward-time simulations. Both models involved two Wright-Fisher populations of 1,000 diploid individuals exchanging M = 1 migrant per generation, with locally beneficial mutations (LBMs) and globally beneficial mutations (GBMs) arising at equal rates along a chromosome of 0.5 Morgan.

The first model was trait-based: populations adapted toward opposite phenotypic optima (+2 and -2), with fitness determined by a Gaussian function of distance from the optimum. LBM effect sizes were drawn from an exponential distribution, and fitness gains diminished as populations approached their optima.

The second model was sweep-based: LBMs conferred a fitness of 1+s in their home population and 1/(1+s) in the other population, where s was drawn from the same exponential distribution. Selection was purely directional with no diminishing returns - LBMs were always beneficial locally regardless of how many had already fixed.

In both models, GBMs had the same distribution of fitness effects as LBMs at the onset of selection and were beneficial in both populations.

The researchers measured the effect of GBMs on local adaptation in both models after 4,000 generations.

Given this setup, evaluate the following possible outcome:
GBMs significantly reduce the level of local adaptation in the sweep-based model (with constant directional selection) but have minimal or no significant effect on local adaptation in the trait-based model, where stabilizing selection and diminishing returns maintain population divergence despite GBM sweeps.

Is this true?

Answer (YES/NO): NO